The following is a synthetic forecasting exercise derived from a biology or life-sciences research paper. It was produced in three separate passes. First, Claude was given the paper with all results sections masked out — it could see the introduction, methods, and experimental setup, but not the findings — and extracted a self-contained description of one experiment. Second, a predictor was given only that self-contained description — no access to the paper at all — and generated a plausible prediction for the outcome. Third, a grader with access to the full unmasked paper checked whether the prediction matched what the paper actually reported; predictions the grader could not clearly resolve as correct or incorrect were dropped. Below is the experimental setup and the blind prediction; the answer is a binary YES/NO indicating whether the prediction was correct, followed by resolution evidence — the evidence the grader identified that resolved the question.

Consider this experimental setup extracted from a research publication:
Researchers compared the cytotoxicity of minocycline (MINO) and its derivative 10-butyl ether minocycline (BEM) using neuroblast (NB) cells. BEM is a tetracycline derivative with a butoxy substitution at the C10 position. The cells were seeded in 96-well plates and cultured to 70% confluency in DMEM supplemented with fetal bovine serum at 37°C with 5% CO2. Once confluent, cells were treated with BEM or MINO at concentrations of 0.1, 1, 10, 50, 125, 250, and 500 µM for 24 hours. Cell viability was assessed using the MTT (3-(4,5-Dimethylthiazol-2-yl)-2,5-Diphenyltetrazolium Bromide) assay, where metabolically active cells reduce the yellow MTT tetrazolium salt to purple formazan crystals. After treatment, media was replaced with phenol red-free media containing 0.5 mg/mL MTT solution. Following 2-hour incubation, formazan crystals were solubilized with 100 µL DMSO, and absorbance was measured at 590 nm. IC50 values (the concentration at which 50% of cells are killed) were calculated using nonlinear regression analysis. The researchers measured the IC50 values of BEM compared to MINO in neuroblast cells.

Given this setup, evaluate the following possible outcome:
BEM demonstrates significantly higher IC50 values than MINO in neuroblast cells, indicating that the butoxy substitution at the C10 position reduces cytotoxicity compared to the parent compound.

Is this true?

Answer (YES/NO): YES